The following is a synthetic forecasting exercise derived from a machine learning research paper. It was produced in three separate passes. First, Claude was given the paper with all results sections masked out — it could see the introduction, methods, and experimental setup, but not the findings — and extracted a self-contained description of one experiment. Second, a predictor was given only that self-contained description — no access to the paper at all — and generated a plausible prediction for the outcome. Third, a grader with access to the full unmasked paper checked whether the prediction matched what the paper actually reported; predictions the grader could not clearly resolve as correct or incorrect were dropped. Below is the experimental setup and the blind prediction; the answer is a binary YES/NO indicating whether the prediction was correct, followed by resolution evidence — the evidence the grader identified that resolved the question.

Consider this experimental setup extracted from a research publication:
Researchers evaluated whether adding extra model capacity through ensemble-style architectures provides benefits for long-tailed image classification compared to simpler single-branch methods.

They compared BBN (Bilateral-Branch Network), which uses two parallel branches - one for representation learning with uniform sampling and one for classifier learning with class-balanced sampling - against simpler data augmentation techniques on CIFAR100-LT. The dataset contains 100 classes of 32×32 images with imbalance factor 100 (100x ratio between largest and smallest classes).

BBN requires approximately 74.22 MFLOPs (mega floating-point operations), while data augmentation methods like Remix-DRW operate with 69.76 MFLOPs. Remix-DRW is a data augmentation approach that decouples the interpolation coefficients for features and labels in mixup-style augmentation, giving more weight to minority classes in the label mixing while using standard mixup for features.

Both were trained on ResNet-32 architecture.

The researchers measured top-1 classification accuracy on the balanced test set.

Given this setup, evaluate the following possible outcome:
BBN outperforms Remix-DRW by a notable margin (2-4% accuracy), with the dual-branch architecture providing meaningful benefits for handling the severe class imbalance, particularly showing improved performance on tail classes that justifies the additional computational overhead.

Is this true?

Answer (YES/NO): NO